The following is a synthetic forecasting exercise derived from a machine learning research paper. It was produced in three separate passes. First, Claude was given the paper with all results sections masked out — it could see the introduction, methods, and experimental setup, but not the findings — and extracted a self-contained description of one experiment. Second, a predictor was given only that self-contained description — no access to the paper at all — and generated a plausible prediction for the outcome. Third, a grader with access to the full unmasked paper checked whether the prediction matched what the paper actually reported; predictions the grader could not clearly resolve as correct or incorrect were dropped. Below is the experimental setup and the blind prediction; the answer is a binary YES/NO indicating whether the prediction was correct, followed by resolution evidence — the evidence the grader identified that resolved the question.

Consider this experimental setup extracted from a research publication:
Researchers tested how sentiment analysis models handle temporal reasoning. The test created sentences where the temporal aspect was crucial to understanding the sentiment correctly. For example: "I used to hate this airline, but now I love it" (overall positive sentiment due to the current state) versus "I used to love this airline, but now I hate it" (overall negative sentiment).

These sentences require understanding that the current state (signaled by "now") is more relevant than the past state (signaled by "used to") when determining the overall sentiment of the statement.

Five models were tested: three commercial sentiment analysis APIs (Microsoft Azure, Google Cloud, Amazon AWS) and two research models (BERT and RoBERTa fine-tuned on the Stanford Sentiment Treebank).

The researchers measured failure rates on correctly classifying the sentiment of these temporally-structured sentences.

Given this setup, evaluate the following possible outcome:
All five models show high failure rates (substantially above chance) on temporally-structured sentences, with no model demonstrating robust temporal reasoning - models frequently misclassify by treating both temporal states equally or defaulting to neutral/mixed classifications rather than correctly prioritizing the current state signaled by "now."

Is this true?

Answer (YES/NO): YES